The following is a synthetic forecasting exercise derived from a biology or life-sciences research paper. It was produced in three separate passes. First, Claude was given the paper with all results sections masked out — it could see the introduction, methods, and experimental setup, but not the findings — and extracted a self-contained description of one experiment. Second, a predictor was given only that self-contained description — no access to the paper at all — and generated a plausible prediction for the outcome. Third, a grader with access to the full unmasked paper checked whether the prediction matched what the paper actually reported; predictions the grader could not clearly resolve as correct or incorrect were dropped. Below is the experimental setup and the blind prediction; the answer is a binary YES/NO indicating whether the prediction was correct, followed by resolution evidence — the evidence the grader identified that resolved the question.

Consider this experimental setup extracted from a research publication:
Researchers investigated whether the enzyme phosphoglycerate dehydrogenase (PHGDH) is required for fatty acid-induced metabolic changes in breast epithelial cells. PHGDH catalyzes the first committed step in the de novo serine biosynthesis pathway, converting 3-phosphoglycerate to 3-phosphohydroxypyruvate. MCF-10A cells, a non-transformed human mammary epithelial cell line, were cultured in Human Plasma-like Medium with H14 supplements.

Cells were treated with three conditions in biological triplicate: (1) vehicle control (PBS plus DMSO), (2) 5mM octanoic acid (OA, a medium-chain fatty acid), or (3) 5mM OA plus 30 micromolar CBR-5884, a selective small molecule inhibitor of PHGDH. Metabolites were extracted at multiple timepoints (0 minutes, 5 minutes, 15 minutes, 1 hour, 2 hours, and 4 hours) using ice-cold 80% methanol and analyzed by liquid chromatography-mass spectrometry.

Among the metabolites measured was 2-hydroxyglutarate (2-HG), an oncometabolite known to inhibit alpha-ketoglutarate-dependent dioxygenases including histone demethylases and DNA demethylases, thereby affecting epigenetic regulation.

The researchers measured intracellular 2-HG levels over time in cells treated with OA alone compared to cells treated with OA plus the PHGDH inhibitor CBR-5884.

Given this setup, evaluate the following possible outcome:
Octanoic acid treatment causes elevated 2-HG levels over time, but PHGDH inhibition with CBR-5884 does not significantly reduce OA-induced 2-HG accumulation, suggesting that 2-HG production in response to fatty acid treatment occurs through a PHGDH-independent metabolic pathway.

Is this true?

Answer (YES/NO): NO